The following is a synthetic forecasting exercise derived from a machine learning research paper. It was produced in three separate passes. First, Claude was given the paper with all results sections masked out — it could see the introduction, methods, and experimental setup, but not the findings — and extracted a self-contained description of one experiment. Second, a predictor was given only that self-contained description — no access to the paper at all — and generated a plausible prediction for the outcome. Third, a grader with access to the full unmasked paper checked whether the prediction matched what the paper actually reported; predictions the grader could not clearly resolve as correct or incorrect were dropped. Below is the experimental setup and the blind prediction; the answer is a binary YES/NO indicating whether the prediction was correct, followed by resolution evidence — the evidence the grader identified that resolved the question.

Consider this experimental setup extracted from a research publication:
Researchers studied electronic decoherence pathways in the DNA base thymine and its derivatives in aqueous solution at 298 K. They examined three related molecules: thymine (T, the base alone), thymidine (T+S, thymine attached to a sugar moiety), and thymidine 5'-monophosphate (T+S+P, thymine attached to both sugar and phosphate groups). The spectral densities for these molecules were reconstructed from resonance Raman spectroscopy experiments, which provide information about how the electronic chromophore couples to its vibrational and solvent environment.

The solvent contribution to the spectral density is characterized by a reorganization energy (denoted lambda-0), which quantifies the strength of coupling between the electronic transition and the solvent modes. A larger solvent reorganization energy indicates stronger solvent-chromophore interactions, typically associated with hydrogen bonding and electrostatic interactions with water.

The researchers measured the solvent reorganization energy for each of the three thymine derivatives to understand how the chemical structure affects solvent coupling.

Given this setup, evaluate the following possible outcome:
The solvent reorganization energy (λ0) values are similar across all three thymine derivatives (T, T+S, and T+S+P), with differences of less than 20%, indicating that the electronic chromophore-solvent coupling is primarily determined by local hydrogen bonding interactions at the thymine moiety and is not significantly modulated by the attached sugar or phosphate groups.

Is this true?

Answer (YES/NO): NO